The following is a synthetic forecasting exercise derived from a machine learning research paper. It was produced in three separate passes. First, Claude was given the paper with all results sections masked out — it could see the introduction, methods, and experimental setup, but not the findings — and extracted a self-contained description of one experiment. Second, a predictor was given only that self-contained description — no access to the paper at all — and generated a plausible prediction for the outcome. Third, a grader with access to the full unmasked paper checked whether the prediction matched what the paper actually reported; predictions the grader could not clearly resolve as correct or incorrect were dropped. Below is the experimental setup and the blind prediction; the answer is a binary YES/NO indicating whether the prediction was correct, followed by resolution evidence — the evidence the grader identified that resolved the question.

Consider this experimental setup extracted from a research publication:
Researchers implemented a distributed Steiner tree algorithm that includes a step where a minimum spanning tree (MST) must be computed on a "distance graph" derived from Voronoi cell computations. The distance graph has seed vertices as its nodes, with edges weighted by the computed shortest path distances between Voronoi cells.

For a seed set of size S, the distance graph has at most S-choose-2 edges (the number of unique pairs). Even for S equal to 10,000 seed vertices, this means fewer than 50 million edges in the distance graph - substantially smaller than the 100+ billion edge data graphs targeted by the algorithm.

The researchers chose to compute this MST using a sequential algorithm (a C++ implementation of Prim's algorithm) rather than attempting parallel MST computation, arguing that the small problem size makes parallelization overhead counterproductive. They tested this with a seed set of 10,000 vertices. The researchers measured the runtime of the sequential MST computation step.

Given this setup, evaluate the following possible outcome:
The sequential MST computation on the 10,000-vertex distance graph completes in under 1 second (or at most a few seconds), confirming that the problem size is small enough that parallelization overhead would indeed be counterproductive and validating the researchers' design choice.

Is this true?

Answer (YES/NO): YES